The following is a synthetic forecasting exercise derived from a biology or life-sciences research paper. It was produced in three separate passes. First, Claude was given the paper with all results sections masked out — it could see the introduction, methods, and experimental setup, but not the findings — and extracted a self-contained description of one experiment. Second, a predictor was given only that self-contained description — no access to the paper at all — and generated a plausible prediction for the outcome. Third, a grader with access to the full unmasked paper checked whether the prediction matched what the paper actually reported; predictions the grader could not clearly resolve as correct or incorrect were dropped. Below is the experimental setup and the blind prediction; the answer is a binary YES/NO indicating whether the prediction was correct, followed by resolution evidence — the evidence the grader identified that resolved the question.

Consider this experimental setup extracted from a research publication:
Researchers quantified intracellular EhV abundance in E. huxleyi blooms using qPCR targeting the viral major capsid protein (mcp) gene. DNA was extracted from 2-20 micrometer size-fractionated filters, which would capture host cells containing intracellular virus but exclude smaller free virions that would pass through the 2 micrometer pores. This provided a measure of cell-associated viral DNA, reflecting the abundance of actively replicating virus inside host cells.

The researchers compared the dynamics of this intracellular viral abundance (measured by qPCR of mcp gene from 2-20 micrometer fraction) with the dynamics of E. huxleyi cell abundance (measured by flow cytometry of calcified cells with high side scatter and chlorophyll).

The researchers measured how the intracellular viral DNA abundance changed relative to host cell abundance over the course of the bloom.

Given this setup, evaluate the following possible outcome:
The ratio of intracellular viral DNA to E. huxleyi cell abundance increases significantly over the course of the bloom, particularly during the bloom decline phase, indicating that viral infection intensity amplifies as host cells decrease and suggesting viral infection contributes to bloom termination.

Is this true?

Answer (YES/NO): NO